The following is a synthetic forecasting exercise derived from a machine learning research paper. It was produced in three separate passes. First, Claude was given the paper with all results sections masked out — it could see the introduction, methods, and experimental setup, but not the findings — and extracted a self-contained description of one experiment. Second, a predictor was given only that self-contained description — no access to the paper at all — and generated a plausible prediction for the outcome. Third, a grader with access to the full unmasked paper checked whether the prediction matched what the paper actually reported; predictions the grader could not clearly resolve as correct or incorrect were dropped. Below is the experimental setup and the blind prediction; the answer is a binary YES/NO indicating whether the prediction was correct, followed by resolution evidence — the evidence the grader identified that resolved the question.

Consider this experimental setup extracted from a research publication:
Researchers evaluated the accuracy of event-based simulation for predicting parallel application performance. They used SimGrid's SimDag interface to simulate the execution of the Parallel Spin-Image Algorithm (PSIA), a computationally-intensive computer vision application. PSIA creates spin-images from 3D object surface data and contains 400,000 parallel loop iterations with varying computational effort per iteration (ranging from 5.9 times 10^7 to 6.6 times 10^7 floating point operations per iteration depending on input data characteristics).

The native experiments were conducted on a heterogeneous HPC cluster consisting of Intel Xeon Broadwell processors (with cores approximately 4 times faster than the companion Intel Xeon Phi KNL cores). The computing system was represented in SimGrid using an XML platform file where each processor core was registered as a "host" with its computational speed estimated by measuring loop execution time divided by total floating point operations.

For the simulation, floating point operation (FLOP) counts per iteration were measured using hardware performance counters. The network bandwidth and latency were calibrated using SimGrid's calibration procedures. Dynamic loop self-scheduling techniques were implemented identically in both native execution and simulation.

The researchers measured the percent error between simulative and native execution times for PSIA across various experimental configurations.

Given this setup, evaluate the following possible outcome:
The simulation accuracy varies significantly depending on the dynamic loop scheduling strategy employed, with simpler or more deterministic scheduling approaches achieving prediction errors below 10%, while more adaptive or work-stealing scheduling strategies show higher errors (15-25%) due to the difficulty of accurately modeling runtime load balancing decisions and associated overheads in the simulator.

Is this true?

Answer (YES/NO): NO